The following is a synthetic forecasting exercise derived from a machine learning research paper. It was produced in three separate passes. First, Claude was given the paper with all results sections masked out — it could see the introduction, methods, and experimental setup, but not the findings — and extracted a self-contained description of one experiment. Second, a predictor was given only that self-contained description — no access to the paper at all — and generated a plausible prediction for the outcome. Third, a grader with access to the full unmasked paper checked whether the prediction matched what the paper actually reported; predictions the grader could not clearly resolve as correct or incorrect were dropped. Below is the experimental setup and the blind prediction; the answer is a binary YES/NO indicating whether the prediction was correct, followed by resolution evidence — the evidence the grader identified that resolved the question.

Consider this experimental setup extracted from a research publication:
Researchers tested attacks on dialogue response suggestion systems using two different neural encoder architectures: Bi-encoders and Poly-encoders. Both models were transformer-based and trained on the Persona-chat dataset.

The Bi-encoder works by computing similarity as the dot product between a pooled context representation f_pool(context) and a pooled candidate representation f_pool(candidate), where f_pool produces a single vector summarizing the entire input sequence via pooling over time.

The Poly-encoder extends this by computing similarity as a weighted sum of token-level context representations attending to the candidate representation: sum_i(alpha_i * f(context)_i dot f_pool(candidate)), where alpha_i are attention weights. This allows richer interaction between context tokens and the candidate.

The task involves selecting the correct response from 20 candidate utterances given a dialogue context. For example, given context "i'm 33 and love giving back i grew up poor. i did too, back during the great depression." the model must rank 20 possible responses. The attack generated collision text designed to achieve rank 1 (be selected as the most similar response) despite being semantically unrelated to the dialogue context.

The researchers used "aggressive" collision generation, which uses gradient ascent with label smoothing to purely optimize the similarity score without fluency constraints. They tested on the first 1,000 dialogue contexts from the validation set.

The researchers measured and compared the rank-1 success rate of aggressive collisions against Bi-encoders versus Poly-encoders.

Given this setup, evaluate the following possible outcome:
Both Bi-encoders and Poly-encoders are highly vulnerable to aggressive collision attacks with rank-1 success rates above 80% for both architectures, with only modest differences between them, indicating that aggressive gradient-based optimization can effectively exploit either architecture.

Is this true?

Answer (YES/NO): YES